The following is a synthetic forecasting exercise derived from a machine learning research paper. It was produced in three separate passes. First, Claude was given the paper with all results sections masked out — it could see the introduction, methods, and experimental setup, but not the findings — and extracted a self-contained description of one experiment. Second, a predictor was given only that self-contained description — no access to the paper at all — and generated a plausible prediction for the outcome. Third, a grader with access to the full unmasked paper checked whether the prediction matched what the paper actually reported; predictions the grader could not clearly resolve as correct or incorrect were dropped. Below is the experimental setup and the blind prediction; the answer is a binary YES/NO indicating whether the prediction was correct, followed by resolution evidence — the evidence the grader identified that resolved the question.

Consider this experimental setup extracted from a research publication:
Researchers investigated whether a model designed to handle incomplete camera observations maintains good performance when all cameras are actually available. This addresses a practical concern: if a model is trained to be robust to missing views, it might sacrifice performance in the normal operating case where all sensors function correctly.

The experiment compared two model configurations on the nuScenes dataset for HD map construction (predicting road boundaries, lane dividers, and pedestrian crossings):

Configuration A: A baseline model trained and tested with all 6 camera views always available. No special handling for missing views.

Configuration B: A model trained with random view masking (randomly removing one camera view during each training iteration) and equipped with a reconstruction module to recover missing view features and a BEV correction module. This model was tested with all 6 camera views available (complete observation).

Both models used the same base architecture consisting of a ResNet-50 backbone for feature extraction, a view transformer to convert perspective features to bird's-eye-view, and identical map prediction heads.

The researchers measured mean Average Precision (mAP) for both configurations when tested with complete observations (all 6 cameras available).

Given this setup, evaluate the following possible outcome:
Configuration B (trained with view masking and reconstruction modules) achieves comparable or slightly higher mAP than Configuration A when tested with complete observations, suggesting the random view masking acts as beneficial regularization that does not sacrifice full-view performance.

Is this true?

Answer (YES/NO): YES